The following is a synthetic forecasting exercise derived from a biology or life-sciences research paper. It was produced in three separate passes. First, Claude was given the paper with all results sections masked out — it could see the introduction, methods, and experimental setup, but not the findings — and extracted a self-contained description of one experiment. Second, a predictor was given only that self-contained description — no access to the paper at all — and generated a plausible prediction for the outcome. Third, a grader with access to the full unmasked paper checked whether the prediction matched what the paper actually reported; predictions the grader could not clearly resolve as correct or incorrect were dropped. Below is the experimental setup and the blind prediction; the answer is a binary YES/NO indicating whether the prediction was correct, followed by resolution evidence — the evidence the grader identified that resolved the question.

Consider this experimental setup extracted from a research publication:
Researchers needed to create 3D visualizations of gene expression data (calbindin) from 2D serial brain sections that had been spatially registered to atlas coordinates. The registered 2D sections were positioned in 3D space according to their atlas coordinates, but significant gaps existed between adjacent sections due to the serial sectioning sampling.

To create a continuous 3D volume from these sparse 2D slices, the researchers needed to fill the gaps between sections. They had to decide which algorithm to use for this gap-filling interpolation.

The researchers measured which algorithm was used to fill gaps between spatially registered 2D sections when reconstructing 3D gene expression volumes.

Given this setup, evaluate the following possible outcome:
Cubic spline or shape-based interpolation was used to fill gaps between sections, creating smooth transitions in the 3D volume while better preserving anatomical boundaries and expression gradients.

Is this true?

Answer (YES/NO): NO